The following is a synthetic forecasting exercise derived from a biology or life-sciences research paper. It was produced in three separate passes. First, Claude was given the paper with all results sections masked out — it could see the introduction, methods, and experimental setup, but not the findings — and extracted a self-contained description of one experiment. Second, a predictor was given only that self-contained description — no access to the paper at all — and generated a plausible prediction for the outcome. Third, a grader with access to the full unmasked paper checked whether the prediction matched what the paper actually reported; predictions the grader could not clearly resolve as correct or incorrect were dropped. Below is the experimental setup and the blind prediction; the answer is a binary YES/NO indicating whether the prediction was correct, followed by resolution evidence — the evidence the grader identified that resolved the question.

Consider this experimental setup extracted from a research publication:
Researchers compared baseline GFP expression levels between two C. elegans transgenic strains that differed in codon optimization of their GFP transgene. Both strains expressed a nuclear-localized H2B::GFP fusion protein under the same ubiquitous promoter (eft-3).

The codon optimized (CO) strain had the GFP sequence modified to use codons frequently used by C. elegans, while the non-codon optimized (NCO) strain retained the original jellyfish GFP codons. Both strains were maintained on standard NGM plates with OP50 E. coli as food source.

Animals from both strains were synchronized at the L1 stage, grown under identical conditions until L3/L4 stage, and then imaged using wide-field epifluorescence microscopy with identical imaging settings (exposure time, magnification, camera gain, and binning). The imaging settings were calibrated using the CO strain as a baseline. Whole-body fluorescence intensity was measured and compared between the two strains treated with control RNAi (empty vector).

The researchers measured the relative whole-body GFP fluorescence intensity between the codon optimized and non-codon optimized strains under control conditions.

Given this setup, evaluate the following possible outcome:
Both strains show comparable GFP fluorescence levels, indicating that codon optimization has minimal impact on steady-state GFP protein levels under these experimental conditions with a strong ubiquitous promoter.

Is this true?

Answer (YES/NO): NO